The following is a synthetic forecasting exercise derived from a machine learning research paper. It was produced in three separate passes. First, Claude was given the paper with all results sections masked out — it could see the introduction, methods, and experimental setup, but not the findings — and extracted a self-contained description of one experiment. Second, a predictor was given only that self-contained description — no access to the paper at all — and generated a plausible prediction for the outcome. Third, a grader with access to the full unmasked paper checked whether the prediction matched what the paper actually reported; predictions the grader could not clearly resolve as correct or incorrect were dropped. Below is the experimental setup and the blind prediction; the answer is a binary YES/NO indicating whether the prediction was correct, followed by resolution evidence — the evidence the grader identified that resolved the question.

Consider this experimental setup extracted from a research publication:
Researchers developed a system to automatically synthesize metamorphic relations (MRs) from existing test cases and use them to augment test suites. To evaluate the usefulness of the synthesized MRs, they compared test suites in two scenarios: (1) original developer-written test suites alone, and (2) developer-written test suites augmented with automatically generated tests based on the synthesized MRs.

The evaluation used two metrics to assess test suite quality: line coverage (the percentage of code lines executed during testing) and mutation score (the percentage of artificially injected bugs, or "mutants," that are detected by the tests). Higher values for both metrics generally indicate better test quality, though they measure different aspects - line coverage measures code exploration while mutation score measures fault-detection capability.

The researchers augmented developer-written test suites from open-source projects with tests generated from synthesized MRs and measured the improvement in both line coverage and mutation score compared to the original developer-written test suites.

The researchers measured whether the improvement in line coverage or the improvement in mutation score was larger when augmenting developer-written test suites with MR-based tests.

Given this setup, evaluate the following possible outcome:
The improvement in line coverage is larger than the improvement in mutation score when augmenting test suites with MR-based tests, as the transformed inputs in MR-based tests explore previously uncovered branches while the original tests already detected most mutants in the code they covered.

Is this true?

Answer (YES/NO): YES